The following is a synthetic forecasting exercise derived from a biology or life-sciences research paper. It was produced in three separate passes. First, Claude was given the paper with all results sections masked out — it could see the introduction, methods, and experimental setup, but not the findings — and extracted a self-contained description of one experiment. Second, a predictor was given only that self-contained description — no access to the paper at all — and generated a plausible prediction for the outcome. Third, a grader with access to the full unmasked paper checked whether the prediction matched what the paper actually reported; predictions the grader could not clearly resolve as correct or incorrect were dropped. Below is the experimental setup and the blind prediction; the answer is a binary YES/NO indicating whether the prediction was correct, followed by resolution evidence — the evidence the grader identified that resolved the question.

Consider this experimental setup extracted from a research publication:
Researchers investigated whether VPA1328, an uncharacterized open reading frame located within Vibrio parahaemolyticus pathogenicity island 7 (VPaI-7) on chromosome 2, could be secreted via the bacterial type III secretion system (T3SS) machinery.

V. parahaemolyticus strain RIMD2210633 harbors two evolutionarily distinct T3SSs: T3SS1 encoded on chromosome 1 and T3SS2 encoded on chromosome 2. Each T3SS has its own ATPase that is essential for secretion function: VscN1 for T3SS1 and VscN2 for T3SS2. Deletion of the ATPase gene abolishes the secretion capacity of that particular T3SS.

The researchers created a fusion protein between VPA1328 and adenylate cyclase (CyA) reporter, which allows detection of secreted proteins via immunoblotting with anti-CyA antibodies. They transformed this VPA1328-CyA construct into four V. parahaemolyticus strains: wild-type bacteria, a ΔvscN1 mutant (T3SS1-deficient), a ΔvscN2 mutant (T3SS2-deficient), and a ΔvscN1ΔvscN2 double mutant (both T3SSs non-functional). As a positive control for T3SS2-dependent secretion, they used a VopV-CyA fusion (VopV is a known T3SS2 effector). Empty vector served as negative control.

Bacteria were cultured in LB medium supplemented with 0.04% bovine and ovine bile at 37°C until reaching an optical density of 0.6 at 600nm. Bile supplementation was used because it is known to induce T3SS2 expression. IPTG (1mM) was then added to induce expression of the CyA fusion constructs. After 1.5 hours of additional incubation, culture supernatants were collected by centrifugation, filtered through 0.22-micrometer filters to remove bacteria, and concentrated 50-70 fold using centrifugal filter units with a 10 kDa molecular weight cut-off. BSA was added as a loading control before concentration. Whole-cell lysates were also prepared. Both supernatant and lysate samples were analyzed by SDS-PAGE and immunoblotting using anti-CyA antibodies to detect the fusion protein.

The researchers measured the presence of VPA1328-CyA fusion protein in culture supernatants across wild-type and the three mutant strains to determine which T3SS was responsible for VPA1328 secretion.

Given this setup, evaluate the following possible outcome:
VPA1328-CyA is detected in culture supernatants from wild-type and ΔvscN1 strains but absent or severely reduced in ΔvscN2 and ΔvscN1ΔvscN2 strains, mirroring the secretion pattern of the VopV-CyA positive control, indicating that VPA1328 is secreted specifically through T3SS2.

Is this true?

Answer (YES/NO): YES